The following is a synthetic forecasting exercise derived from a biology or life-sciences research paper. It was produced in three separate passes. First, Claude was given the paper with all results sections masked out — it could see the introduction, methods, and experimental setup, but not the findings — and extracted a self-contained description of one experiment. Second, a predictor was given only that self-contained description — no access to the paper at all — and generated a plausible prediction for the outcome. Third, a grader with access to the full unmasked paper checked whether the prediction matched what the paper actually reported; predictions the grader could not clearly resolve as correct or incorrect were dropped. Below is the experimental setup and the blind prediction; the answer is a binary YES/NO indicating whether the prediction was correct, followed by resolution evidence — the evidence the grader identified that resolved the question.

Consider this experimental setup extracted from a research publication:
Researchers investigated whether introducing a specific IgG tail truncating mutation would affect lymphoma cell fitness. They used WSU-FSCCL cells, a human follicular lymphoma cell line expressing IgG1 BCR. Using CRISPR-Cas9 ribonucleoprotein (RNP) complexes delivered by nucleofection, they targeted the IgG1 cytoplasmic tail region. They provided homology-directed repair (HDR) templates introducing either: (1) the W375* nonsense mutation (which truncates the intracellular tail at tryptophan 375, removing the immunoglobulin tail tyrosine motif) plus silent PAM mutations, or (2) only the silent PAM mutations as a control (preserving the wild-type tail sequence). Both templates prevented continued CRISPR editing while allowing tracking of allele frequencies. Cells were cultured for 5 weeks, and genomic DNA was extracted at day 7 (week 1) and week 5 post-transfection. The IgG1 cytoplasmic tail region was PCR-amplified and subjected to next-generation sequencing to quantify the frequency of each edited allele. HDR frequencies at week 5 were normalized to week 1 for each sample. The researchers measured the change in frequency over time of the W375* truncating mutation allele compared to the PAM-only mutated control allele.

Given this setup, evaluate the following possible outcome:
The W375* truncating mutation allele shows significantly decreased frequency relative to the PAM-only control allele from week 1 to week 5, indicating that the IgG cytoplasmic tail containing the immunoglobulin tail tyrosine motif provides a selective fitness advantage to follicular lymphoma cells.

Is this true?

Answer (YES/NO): NO